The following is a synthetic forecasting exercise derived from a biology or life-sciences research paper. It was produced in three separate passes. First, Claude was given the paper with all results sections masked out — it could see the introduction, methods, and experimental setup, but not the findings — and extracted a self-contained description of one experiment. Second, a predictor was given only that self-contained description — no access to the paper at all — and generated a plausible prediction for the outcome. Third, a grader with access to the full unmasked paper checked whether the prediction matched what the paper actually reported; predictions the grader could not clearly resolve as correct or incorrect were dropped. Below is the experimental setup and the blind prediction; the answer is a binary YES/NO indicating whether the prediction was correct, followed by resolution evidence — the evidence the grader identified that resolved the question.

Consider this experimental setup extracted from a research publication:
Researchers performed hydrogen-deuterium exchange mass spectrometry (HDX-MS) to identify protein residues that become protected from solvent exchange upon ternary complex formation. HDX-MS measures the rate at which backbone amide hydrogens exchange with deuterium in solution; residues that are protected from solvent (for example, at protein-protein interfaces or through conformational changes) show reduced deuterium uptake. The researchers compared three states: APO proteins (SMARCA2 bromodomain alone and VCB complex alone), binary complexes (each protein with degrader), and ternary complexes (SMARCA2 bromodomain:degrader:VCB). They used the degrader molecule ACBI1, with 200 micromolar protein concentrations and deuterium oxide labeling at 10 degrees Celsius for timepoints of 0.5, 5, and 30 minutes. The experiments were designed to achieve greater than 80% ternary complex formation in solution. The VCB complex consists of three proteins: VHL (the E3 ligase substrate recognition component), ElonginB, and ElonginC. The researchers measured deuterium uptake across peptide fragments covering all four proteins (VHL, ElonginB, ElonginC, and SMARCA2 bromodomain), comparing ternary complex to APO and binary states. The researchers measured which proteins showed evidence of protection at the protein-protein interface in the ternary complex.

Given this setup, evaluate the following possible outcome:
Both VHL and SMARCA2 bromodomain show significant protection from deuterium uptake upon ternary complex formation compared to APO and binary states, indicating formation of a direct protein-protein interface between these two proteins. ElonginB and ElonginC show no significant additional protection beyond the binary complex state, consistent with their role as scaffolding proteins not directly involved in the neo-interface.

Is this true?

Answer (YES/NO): NO